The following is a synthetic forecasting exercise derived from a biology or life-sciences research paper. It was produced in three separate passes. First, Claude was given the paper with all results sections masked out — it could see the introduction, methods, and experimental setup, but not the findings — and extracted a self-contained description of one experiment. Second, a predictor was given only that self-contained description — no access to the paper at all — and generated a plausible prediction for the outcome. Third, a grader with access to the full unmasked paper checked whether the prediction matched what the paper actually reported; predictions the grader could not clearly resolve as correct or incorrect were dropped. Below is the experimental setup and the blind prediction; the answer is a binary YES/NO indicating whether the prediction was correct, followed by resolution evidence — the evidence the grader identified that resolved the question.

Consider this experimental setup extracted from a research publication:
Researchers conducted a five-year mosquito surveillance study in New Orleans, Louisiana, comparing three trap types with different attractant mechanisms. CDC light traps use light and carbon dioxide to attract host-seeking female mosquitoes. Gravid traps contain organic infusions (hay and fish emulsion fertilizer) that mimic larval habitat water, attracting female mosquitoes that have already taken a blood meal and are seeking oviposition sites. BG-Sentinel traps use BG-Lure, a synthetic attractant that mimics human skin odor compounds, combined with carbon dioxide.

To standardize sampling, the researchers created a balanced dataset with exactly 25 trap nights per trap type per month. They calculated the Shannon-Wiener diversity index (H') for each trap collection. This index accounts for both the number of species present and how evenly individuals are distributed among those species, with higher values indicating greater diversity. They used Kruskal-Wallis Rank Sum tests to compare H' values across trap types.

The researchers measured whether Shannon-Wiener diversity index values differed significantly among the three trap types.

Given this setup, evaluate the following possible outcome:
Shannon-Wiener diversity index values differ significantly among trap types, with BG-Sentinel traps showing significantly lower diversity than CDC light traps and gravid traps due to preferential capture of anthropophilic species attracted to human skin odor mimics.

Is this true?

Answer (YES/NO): NO